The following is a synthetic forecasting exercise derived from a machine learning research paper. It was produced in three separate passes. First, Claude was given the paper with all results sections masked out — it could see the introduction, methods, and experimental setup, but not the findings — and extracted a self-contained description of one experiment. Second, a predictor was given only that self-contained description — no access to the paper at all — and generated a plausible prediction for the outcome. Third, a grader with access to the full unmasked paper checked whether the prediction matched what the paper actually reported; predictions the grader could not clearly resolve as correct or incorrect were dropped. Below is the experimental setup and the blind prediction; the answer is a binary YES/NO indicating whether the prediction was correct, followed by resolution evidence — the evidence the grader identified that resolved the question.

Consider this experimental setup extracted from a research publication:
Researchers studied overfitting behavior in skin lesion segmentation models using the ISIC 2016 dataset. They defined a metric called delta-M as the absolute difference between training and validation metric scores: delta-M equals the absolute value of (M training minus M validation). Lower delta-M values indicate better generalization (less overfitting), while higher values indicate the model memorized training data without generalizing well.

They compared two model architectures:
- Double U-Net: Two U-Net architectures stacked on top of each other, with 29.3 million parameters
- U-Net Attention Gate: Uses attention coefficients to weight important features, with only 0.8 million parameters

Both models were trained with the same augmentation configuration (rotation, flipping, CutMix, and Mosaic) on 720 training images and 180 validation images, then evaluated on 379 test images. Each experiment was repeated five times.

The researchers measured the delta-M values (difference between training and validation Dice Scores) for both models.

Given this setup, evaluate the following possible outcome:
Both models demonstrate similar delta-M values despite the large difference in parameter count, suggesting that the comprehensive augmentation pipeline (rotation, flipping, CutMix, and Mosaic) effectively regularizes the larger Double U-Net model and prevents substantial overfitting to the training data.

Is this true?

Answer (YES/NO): NO